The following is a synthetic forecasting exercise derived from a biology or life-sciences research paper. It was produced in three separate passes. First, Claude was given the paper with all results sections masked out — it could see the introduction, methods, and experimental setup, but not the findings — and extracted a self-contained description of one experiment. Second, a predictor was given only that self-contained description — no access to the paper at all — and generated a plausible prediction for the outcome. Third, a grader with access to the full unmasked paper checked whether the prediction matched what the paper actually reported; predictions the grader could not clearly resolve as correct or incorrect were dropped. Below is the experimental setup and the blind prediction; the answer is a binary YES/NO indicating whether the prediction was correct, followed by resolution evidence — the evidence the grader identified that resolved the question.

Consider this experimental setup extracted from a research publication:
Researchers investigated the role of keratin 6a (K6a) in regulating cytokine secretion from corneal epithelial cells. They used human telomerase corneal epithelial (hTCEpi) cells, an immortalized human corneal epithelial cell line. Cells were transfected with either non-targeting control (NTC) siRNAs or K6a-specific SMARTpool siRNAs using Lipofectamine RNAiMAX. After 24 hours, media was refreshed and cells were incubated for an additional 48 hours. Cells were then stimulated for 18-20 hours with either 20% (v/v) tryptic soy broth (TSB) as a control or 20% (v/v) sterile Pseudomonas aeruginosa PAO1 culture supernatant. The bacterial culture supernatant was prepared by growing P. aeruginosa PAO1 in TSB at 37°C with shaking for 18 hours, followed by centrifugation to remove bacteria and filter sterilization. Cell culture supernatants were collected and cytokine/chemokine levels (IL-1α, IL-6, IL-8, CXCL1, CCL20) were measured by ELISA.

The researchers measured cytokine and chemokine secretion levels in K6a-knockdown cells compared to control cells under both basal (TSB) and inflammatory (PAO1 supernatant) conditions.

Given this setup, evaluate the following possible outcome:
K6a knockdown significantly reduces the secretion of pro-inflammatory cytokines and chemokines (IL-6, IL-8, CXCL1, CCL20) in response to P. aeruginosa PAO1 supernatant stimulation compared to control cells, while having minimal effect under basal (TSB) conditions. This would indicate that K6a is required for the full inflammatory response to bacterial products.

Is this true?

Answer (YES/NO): NO